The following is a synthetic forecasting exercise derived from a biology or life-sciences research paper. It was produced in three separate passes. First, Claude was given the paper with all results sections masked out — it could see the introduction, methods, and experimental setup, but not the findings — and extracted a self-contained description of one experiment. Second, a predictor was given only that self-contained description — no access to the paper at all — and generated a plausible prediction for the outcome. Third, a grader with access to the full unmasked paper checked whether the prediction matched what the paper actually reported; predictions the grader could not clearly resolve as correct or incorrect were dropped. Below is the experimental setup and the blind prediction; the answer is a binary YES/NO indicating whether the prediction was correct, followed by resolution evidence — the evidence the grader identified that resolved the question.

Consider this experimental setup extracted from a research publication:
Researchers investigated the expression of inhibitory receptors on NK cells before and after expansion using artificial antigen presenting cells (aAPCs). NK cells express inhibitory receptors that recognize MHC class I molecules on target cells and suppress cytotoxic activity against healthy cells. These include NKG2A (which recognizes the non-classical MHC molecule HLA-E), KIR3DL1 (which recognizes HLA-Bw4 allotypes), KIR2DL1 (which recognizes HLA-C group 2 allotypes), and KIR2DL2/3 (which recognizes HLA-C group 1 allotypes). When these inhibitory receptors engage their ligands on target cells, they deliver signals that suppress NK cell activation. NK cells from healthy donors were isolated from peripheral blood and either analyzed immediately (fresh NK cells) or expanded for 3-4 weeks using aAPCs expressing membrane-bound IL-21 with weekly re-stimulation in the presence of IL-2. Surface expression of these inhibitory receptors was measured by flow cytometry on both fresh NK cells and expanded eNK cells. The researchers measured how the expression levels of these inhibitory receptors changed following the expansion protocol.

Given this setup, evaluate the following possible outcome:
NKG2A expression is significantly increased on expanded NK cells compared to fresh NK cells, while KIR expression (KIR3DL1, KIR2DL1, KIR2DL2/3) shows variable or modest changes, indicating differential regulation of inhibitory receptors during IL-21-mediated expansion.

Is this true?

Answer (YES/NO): YES